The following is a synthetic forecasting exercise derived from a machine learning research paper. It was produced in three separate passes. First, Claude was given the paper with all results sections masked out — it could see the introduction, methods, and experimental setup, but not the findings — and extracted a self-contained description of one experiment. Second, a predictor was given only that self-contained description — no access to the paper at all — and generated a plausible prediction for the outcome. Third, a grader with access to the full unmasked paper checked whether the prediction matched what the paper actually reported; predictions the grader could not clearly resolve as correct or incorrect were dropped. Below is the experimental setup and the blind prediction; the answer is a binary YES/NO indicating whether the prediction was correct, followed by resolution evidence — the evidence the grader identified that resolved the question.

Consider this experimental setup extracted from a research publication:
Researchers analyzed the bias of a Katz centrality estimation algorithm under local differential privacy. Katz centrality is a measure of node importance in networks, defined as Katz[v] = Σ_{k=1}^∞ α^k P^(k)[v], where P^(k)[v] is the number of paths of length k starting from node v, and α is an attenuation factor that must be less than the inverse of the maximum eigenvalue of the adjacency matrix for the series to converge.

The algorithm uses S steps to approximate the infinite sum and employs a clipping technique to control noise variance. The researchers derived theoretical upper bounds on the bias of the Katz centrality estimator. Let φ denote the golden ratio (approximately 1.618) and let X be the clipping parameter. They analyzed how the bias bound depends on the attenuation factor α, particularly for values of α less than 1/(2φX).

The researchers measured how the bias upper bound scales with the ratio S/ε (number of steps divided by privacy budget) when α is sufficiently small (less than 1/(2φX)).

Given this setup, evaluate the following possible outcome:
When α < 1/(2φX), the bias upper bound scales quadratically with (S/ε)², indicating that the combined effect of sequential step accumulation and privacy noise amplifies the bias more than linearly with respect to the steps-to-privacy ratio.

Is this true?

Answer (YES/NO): NO